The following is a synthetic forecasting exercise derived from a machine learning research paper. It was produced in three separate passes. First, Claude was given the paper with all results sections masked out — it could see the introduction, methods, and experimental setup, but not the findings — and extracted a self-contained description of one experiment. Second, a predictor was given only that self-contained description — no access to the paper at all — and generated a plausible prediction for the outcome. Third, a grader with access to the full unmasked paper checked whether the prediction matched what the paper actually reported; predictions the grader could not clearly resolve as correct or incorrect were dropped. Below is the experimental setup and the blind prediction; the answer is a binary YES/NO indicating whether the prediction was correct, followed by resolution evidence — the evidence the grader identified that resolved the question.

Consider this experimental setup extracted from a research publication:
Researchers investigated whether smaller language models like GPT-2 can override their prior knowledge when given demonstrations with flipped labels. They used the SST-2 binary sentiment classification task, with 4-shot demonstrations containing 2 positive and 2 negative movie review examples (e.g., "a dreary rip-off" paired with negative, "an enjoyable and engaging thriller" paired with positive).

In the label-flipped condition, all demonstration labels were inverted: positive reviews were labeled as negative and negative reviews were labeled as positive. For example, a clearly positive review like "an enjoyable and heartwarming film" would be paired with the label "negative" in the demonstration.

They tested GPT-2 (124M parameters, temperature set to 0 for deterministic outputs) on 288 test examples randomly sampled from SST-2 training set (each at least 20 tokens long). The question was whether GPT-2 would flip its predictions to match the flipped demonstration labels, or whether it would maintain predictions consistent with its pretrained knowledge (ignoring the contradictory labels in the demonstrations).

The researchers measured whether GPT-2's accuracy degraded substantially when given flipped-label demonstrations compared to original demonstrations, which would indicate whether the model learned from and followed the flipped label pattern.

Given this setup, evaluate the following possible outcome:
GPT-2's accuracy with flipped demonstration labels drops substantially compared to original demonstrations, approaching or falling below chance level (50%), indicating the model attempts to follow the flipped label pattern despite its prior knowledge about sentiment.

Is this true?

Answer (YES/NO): NO